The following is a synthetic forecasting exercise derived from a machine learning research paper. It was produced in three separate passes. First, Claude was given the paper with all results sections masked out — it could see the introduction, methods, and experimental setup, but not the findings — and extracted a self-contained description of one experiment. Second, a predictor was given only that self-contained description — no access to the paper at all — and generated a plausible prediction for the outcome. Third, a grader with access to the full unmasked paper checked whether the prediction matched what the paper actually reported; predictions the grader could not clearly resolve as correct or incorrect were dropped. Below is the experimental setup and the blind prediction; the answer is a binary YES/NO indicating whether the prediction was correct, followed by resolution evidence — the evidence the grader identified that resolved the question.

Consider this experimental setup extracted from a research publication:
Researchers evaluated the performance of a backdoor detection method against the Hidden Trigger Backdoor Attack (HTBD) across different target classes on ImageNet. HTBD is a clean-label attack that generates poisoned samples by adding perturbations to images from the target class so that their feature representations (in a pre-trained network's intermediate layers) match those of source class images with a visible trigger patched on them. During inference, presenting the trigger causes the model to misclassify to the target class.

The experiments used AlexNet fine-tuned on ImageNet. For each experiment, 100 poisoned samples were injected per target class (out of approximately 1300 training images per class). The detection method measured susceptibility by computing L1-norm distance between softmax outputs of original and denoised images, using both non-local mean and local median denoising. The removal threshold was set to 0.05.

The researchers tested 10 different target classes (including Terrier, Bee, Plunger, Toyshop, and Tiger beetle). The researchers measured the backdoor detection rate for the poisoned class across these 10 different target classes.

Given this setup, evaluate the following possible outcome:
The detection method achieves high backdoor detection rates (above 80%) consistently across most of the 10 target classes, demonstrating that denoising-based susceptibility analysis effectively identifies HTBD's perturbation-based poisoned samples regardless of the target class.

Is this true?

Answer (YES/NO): YES